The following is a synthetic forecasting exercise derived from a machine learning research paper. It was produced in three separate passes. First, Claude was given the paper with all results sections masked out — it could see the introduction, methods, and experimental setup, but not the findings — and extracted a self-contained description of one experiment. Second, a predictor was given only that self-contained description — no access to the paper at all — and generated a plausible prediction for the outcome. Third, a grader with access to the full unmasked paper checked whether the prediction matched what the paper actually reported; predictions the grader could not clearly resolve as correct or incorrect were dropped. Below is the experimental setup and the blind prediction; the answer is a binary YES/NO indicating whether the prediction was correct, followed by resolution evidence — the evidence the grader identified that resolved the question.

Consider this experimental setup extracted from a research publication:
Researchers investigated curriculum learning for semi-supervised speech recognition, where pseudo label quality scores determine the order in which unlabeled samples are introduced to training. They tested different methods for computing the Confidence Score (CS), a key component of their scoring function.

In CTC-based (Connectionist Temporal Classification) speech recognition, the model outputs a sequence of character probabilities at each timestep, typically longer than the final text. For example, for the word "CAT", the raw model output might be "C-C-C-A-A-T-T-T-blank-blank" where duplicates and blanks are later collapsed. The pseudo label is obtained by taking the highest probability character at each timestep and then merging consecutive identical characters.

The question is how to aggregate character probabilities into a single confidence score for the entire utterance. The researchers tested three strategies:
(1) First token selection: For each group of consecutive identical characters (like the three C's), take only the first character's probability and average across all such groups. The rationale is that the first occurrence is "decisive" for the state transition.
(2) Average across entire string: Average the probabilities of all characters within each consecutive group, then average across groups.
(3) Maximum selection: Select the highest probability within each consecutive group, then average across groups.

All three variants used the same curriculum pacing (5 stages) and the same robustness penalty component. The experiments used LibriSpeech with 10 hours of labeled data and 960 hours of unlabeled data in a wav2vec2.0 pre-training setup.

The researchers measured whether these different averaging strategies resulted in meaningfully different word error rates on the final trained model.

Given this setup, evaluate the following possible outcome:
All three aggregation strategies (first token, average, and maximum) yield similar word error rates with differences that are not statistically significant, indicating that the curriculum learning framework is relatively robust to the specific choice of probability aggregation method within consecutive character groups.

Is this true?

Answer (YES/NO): YES